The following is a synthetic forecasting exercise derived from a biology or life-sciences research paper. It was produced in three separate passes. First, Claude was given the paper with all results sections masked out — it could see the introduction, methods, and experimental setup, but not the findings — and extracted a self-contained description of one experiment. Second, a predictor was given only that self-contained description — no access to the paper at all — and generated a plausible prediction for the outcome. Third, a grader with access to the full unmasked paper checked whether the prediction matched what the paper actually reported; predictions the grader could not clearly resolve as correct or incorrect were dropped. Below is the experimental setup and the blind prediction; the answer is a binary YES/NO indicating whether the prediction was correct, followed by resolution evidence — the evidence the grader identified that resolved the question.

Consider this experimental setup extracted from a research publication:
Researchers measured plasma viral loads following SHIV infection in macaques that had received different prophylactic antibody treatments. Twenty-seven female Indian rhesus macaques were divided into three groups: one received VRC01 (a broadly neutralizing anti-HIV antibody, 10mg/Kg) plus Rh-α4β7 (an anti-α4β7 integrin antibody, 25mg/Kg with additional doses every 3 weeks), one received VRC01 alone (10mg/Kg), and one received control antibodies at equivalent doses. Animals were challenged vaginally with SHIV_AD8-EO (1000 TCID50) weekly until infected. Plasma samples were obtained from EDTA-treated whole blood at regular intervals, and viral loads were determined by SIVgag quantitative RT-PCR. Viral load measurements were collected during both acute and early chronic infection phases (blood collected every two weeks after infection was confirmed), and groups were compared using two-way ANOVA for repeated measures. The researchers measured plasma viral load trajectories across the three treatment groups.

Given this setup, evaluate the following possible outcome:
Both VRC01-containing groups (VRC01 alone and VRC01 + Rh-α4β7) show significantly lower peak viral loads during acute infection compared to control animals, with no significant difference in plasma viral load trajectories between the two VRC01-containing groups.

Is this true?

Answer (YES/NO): NO